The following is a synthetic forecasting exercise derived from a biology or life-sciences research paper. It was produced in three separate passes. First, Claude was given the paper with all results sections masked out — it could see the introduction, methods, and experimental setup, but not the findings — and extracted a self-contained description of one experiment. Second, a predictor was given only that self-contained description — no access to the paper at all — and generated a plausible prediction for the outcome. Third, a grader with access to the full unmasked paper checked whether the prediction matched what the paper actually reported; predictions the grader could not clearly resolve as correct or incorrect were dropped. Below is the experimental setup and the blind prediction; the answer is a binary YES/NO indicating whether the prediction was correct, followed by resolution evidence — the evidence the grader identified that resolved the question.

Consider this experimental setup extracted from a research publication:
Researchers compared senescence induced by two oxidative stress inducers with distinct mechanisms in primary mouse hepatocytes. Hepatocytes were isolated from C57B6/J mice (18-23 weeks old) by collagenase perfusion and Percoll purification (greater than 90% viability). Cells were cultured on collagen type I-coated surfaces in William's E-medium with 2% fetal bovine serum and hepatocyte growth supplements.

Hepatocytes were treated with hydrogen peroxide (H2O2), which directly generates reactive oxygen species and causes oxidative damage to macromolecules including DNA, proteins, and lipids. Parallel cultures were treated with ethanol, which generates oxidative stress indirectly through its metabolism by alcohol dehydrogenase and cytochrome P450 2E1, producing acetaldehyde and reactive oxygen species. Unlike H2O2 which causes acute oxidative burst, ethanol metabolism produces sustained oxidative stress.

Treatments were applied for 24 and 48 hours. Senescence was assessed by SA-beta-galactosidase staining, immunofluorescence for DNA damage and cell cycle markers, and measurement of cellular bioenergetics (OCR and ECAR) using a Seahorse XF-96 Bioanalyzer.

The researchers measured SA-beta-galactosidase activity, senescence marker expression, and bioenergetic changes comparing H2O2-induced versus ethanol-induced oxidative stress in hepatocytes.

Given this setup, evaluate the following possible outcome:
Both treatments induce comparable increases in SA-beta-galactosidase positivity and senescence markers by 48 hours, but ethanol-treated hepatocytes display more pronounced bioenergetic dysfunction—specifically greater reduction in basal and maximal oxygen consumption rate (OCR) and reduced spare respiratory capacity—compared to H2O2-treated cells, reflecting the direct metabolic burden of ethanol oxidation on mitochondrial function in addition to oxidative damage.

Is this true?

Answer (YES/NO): NO